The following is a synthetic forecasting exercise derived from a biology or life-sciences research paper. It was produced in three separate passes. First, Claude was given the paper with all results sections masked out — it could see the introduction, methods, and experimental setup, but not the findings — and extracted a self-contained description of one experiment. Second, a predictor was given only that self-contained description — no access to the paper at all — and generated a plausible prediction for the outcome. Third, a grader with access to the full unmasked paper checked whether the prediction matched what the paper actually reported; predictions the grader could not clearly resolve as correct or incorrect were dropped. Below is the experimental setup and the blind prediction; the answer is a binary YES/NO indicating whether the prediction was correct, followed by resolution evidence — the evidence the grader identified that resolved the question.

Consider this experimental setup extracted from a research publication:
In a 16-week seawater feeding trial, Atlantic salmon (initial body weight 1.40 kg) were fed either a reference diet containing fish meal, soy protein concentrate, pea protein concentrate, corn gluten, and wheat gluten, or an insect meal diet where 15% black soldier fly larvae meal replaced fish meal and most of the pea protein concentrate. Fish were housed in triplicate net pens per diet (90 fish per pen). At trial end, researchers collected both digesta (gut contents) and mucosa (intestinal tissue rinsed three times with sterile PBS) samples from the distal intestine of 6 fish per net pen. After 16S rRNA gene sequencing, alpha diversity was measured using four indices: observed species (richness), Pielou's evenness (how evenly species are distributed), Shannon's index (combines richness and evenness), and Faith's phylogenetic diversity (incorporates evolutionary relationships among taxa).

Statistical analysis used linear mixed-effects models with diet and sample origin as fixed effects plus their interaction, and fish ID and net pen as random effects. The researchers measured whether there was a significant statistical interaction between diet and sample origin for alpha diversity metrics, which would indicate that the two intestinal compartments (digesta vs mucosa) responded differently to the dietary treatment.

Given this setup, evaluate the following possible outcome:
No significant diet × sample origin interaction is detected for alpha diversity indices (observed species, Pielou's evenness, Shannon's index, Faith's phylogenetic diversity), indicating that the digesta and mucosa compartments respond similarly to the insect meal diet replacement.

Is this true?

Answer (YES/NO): NO